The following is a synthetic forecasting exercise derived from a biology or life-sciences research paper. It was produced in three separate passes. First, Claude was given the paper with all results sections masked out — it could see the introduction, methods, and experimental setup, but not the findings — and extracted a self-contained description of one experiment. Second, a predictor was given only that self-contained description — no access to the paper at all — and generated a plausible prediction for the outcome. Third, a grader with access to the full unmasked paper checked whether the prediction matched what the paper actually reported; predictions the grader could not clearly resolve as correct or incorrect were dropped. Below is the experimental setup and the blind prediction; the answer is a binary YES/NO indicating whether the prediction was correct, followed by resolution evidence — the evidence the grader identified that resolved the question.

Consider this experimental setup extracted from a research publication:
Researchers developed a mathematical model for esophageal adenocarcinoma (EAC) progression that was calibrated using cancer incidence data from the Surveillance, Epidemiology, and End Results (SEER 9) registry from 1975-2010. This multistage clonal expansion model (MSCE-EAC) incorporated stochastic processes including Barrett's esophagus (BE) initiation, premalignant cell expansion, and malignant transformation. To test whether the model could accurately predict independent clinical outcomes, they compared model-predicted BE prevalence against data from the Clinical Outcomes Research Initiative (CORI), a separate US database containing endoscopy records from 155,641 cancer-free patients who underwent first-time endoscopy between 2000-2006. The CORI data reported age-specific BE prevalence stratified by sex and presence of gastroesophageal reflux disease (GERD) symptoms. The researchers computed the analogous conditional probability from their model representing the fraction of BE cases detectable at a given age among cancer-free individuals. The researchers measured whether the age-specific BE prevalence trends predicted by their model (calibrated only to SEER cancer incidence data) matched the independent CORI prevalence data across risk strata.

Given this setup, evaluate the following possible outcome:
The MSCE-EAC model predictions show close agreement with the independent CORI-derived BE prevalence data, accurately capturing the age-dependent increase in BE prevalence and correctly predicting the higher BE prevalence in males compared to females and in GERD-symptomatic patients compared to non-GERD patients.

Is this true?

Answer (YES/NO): YES